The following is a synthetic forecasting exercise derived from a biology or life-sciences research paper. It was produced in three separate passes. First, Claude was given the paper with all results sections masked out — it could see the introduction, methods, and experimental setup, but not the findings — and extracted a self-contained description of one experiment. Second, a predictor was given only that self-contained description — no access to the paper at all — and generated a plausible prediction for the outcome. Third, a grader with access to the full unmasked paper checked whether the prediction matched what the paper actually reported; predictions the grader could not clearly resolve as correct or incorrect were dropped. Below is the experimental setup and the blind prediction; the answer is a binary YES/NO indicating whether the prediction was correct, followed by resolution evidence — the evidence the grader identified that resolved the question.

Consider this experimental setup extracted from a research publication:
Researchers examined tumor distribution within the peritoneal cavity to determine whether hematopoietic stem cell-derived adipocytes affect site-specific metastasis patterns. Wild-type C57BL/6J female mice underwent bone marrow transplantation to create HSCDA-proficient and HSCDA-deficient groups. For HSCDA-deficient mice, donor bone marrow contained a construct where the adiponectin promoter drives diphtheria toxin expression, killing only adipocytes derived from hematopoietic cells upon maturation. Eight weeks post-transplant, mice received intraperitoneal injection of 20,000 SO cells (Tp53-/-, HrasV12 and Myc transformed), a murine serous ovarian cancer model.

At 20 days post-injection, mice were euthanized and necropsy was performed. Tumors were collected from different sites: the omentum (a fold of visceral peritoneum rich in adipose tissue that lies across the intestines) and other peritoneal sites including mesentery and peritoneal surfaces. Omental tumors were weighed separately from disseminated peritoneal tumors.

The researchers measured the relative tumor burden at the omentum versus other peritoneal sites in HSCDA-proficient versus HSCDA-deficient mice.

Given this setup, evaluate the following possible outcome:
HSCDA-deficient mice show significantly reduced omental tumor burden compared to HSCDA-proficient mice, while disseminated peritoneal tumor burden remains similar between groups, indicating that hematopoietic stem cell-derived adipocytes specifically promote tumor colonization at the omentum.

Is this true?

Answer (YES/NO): NO